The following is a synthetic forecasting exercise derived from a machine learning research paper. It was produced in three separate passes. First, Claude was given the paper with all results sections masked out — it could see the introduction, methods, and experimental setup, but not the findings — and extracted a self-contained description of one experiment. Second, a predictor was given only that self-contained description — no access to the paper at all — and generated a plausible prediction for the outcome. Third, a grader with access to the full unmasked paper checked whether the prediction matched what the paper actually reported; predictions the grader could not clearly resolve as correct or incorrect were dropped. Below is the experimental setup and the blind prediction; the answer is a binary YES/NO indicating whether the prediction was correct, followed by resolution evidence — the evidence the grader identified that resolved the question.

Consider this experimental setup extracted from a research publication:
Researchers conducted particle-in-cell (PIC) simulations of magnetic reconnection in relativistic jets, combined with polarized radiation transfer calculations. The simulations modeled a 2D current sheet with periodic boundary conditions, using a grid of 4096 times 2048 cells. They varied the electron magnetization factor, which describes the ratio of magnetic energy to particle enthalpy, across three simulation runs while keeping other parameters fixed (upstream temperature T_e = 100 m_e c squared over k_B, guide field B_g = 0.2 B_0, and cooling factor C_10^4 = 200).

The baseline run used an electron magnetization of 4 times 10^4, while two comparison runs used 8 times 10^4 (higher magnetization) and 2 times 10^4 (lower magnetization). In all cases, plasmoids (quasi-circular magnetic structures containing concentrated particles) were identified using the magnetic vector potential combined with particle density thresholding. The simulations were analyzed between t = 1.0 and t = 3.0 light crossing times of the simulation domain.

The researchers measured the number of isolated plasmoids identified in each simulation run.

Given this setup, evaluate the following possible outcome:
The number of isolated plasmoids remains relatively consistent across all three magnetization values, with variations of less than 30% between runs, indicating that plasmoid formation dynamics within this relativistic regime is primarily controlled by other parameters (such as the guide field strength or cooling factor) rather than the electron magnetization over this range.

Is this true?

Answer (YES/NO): NO